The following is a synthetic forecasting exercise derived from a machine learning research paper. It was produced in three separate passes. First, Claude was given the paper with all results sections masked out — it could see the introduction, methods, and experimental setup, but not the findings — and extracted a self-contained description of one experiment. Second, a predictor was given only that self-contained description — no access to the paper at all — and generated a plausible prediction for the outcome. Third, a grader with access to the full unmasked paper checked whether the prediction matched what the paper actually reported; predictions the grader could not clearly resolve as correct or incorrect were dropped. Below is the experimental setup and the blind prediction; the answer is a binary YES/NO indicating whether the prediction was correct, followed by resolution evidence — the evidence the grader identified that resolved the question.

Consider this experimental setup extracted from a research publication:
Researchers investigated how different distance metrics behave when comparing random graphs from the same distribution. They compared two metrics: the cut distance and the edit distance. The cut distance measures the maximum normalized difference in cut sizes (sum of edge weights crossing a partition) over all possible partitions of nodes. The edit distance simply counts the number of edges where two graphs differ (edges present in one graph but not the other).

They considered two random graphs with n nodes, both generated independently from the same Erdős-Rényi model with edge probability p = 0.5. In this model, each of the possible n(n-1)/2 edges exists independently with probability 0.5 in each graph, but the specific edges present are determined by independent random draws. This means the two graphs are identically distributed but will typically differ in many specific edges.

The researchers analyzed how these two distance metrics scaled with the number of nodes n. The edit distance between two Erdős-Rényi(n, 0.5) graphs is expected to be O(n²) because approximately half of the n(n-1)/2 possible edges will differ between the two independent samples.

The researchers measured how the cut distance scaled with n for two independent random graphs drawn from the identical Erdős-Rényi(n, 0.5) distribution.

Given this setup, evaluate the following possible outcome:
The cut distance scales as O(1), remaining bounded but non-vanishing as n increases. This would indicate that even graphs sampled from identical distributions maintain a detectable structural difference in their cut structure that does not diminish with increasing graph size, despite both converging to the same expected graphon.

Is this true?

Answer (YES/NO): NO